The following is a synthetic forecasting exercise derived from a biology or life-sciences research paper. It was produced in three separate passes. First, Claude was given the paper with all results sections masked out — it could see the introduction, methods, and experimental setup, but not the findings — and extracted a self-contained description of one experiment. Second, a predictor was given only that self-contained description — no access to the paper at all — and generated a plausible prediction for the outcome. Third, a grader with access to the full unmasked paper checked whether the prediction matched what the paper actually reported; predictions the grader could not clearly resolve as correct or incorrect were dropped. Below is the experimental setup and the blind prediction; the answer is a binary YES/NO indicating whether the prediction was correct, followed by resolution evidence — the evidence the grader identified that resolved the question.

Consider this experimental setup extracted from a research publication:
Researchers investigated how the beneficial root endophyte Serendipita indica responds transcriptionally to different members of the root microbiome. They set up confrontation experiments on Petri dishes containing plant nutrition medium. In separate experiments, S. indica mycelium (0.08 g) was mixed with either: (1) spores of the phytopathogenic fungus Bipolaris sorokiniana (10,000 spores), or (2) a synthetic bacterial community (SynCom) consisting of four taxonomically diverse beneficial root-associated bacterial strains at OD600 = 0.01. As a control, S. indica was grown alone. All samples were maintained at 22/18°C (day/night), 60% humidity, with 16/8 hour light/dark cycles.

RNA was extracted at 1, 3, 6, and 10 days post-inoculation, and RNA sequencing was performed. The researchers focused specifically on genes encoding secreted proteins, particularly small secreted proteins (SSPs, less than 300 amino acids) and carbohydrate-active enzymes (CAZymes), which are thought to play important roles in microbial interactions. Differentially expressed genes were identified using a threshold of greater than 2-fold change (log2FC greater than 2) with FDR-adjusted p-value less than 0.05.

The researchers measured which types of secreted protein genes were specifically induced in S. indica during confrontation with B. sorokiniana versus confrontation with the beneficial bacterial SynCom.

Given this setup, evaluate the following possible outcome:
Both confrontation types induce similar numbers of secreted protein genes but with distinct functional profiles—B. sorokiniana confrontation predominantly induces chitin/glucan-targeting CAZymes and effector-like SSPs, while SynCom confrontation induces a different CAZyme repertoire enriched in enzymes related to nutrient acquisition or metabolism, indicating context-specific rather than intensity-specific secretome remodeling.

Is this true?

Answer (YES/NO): NO